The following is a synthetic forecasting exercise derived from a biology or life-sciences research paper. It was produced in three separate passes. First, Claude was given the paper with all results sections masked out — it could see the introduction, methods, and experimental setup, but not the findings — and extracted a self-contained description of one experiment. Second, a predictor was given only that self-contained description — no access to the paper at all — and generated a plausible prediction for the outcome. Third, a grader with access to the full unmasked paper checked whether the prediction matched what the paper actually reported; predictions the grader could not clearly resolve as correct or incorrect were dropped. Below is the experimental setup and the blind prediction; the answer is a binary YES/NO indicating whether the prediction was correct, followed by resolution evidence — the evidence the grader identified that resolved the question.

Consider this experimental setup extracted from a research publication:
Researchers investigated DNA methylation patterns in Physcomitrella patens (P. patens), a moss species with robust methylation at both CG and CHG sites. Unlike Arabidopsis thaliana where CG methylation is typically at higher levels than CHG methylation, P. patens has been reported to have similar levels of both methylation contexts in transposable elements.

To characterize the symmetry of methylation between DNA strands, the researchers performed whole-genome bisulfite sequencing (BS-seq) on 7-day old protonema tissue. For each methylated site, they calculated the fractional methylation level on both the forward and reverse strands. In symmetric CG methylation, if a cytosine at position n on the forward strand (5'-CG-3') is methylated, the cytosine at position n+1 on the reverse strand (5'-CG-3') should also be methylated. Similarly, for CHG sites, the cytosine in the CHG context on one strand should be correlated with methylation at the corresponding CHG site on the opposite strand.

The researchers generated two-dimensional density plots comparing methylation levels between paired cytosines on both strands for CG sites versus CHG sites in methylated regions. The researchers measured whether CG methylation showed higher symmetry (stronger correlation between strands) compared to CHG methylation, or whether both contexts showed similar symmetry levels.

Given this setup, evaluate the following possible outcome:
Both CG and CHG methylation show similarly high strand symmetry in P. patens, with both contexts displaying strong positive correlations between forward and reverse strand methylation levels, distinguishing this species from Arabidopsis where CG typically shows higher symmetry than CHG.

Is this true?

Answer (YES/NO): YES